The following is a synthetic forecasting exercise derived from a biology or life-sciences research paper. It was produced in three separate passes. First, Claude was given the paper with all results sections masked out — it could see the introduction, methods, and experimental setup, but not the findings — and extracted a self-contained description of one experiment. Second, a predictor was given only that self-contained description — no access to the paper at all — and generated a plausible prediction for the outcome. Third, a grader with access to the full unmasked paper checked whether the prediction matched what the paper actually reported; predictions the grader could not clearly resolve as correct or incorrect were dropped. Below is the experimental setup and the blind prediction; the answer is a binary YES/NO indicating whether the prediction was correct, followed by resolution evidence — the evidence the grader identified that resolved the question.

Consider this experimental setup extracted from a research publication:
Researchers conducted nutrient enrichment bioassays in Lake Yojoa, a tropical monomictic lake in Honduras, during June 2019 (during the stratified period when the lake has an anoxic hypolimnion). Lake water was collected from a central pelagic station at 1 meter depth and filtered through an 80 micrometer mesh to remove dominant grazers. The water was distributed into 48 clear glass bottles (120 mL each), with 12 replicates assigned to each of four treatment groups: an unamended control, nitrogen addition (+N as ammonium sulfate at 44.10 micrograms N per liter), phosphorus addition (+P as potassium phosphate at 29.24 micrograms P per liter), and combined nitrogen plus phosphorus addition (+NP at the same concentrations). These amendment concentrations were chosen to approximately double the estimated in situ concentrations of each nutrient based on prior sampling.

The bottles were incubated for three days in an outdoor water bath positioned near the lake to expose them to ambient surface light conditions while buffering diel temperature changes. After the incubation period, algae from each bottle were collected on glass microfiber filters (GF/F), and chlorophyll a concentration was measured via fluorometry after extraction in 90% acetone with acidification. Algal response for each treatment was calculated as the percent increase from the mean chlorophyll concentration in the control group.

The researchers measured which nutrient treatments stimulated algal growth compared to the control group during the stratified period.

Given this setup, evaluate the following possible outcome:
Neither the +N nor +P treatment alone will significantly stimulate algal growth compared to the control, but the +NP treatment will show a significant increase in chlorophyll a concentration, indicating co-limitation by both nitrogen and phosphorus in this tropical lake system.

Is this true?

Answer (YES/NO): YES